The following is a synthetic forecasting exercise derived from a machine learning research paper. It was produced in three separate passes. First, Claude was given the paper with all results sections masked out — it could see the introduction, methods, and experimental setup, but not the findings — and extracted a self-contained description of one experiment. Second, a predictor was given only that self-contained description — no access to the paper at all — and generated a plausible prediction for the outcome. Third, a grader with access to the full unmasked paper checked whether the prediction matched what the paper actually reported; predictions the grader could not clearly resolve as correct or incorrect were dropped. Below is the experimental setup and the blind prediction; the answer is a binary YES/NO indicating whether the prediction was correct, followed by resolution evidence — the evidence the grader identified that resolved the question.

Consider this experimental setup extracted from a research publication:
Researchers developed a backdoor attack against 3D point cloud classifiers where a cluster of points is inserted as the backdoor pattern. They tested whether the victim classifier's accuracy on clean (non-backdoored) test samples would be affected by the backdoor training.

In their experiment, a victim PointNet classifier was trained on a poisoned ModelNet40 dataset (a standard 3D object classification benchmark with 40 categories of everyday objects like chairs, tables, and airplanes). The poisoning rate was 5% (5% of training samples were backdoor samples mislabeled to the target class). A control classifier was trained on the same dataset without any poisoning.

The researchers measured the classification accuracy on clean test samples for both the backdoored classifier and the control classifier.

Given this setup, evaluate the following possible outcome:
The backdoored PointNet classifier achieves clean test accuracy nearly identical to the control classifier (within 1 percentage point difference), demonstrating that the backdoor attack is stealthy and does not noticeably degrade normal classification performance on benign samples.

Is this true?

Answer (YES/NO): YES